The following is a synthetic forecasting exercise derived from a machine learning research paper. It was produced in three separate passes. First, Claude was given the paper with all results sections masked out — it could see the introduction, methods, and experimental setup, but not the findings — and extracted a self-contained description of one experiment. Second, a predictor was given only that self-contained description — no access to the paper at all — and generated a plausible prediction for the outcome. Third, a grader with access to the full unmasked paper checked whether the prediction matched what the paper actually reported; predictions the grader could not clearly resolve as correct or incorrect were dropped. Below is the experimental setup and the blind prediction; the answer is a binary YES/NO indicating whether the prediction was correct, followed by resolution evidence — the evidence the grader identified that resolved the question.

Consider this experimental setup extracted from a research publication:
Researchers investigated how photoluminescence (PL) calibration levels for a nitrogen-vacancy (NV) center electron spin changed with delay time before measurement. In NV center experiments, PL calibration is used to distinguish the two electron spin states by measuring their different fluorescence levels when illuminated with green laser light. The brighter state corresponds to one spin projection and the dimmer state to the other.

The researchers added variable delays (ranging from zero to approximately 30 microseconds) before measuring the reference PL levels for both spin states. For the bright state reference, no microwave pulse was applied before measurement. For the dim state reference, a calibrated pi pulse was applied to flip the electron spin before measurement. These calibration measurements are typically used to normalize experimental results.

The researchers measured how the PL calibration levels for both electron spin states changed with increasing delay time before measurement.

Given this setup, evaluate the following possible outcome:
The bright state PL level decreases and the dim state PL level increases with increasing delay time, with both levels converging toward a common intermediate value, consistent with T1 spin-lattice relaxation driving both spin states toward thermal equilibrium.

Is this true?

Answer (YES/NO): NO